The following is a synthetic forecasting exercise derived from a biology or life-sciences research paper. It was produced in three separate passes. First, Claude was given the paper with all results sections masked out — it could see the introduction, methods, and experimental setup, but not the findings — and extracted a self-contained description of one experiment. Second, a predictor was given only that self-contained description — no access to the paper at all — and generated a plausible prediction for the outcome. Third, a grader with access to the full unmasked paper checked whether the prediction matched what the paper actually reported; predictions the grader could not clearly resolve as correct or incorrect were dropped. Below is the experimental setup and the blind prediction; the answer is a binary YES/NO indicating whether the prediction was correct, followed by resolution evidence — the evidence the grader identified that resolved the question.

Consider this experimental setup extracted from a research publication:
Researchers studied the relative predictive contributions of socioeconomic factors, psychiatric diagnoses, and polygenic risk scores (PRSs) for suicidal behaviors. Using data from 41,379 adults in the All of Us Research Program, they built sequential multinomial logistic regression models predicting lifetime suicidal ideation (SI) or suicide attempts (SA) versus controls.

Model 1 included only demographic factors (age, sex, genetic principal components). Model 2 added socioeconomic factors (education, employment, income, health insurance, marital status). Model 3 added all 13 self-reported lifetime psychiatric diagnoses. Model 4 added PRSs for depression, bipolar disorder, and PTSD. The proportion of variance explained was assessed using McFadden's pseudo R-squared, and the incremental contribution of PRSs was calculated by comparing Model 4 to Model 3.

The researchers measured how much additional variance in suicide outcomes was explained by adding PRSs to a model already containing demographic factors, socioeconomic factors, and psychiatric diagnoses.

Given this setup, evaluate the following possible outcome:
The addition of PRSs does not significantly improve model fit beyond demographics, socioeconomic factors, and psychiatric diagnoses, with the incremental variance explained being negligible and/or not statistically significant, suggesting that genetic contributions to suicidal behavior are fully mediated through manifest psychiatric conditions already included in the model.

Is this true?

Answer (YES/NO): NO